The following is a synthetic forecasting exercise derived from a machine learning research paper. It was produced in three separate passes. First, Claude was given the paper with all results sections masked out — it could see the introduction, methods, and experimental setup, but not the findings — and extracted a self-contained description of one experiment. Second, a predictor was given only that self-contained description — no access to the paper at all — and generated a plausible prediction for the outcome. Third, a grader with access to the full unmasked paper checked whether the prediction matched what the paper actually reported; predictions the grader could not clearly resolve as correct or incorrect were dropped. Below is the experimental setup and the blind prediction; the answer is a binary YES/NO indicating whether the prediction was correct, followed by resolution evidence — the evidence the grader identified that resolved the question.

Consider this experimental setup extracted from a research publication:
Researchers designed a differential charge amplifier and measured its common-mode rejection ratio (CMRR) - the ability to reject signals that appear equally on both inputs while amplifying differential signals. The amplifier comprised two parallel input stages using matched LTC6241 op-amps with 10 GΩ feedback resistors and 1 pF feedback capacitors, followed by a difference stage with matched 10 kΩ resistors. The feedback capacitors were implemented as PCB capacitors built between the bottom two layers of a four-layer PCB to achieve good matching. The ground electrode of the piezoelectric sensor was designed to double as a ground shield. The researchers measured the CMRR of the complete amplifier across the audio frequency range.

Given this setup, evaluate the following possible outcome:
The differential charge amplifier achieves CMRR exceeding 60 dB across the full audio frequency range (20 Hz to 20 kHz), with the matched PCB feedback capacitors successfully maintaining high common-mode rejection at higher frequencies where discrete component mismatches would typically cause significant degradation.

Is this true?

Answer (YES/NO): NO